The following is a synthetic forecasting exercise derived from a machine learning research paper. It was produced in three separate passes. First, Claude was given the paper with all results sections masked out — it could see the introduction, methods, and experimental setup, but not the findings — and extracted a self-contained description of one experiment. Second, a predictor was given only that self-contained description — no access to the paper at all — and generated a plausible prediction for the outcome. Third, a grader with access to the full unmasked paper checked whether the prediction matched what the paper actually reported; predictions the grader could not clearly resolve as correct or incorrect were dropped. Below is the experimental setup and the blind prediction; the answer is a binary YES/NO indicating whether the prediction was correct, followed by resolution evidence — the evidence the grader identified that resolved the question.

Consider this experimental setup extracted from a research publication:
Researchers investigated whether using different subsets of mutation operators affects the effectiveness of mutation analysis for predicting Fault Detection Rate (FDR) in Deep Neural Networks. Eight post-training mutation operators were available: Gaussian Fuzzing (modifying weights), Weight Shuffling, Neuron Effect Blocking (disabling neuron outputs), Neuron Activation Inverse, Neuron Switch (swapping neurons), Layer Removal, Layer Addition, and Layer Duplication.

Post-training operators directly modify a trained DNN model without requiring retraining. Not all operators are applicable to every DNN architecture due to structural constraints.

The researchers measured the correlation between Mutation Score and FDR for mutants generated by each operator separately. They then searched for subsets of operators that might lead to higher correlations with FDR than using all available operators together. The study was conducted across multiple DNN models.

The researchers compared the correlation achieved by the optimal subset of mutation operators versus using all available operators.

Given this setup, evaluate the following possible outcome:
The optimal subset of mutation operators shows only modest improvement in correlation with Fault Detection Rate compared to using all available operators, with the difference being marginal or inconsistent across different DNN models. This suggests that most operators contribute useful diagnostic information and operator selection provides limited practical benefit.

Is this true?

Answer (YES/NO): NO